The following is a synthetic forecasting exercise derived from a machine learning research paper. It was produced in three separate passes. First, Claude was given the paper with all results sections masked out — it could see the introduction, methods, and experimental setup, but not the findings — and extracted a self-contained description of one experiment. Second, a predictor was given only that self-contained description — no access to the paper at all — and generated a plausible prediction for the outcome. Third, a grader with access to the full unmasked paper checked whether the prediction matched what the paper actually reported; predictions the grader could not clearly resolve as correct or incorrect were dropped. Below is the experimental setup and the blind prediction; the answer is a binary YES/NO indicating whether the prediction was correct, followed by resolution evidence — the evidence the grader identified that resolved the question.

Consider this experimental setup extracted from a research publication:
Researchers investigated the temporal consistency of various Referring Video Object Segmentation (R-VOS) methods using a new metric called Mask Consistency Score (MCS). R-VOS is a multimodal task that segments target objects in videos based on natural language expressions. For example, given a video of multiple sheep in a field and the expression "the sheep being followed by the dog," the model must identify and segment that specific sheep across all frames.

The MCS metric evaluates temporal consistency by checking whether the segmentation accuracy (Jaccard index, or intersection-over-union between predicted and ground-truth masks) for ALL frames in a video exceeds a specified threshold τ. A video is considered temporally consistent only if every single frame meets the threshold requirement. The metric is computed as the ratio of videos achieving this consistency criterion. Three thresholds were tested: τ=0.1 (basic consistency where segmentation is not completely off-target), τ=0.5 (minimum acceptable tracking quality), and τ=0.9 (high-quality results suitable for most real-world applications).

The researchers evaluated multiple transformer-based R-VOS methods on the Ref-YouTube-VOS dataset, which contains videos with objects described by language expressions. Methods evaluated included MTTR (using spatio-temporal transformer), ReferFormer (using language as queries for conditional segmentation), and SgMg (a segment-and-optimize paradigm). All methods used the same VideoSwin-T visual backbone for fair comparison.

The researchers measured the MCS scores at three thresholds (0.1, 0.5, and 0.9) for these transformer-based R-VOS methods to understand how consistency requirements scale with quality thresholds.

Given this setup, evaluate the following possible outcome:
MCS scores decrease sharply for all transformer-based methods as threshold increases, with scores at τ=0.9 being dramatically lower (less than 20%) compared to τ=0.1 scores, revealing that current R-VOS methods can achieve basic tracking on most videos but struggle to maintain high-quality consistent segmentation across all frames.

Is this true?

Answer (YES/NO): NO